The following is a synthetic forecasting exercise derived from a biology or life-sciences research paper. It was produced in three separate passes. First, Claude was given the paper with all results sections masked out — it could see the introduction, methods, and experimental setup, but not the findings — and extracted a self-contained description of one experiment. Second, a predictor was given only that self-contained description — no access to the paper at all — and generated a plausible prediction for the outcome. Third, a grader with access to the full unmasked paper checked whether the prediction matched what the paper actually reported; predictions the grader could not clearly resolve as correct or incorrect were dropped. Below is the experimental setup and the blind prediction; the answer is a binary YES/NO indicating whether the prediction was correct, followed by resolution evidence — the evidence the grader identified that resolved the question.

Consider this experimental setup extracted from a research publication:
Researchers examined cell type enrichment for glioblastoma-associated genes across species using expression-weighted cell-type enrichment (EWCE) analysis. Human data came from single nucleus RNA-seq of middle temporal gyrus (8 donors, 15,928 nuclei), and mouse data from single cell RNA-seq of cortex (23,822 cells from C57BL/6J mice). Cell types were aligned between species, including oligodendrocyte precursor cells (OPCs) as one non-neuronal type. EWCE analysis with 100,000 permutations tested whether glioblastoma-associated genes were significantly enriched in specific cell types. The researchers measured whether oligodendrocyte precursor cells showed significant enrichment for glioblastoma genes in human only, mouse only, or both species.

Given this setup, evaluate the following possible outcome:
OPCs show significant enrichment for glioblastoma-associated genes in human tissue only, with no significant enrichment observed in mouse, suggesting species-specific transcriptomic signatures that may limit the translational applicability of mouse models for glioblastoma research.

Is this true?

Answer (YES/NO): YES